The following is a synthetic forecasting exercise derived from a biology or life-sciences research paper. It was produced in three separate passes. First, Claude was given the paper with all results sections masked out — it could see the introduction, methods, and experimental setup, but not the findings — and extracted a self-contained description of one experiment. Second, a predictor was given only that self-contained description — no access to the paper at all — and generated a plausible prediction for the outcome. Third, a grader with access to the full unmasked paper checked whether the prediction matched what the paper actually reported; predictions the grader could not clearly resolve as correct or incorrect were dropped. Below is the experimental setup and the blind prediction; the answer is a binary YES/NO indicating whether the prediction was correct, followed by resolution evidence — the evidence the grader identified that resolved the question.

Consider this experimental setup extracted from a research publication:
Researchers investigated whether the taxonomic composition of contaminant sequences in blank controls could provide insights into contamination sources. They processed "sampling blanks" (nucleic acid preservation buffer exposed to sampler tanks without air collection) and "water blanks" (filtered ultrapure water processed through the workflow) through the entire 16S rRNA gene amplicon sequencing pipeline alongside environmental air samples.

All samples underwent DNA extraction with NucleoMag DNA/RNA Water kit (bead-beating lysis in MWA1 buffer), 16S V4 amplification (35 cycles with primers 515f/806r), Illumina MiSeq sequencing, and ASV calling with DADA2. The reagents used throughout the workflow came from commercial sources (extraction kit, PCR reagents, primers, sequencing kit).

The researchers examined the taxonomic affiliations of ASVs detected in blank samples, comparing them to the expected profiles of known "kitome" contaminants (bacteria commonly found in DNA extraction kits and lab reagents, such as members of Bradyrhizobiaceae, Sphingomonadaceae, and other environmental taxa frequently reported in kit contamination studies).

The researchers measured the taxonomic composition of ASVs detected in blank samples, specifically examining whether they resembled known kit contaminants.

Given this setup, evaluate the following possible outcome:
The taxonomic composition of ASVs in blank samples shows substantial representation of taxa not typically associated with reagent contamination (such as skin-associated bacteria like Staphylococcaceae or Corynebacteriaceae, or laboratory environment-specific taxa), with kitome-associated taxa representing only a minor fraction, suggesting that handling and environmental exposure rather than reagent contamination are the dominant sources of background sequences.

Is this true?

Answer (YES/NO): NO